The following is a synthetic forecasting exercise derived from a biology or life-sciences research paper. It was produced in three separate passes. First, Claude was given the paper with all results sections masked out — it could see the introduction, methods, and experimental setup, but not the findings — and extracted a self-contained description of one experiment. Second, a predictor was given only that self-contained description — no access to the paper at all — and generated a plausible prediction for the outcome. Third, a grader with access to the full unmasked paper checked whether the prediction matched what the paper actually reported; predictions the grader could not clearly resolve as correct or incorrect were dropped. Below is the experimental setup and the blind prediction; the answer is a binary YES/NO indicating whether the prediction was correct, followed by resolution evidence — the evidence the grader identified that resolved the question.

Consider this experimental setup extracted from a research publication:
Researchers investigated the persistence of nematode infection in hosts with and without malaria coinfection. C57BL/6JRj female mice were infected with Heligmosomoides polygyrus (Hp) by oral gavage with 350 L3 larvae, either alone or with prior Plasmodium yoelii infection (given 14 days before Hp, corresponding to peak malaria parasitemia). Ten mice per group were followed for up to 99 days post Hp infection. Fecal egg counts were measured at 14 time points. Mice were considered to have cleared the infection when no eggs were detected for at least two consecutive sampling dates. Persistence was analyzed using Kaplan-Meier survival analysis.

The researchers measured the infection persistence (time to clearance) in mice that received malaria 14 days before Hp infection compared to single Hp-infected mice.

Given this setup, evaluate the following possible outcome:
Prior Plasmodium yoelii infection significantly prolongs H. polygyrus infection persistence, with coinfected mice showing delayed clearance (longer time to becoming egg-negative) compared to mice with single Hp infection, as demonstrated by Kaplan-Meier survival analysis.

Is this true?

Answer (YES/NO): YES